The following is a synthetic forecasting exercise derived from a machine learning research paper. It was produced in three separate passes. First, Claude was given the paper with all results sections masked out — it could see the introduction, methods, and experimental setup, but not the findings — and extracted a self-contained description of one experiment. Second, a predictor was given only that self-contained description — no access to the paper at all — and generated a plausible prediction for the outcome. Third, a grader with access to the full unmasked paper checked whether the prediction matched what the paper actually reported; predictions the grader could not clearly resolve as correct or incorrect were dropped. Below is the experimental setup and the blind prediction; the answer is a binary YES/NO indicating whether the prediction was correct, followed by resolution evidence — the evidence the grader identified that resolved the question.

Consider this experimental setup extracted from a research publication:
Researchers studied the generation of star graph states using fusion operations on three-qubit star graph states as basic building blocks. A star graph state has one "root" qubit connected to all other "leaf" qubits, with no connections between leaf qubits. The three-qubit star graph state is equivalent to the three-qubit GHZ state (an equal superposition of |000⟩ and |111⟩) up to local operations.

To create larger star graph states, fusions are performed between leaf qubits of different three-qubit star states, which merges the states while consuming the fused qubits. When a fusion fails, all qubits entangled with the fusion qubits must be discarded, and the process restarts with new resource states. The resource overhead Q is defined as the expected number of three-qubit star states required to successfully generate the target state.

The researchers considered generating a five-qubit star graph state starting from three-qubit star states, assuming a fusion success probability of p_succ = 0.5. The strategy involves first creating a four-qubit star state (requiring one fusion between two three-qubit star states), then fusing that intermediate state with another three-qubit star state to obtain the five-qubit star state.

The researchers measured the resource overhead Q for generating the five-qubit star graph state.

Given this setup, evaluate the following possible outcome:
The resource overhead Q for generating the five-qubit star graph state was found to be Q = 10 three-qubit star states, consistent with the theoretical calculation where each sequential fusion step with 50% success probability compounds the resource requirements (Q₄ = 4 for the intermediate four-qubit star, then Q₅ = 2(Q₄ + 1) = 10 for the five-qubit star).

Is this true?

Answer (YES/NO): YES